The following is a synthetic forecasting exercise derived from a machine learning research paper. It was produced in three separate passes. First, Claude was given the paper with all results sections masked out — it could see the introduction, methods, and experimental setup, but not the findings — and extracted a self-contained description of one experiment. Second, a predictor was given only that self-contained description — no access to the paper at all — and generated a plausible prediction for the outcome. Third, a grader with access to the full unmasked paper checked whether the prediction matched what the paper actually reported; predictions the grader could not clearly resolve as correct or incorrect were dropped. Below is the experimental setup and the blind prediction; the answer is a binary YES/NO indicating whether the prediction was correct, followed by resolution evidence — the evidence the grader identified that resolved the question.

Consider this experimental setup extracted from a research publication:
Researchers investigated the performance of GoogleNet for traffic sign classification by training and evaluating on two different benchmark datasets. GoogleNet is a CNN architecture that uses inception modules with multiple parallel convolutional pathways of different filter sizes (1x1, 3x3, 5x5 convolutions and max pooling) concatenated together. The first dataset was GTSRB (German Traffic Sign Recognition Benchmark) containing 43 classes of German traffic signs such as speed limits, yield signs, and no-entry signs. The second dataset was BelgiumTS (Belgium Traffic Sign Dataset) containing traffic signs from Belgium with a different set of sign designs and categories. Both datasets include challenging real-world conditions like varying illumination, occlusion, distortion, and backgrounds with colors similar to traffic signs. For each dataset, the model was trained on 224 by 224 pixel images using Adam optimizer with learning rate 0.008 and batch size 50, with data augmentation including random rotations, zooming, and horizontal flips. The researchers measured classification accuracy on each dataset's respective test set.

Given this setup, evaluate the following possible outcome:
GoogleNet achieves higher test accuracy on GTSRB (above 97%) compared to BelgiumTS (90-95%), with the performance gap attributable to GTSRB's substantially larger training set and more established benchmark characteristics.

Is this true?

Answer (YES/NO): NO